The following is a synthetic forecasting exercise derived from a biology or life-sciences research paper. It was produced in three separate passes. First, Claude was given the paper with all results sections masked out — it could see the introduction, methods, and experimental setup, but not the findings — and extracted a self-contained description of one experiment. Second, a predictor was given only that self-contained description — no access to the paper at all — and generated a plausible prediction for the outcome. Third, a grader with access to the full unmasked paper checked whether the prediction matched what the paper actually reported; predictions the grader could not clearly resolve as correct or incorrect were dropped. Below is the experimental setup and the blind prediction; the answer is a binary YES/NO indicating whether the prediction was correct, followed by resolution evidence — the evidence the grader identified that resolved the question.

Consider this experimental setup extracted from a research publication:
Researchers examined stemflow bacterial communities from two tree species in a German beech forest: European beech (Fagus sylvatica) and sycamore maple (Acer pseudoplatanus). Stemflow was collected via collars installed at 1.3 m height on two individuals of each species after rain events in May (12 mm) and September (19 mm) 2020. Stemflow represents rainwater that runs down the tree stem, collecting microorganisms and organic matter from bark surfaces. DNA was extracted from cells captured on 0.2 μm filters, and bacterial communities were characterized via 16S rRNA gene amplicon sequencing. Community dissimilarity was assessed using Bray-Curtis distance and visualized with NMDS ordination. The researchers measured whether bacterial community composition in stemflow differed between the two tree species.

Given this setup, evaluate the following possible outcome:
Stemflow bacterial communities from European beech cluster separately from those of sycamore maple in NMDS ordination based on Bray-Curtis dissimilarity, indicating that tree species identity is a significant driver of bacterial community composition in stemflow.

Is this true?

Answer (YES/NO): NO